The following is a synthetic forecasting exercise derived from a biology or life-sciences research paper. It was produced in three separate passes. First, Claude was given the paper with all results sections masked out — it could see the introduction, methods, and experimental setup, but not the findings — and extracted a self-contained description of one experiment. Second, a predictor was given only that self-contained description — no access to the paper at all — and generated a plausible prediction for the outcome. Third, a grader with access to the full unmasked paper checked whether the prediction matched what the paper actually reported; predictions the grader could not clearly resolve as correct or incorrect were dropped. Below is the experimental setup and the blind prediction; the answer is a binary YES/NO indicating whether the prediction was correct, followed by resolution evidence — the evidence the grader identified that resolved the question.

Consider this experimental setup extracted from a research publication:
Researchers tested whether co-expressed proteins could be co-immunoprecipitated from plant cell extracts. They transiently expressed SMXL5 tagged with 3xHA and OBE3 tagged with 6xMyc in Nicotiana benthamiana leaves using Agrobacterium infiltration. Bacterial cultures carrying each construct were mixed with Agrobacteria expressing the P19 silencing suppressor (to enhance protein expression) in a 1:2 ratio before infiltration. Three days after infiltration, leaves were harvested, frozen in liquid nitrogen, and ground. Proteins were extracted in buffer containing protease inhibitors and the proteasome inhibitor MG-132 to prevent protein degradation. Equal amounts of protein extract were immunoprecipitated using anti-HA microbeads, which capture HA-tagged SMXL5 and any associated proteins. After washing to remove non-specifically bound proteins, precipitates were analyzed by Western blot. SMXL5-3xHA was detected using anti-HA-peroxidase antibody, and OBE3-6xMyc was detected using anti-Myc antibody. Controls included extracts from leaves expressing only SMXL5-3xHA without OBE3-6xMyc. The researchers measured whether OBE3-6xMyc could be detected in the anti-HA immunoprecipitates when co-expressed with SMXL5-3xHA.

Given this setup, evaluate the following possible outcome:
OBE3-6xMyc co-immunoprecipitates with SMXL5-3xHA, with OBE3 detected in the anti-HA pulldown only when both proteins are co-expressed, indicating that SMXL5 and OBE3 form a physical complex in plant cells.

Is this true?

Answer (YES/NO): YES